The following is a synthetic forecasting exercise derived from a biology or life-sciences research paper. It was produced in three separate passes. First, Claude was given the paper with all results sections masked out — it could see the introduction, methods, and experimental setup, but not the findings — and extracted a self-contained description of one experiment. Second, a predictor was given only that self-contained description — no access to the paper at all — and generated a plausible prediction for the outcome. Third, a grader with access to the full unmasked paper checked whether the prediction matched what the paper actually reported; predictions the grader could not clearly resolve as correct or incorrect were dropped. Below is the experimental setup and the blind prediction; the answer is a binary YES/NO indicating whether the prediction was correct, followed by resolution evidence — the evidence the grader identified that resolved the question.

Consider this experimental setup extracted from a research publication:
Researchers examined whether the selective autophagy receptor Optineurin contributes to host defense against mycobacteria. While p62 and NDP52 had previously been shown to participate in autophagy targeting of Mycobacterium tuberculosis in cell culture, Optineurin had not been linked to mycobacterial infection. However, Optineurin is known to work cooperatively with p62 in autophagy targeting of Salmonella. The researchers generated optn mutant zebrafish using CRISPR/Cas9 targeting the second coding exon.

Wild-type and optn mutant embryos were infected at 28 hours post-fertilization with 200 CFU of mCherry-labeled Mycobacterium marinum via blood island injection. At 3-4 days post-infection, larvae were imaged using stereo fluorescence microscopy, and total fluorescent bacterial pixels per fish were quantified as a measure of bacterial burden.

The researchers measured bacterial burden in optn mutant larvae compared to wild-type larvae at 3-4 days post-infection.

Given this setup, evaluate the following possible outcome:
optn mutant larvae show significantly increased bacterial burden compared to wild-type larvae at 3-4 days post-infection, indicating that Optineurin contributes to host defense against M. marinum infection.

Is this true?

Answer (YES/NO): YES